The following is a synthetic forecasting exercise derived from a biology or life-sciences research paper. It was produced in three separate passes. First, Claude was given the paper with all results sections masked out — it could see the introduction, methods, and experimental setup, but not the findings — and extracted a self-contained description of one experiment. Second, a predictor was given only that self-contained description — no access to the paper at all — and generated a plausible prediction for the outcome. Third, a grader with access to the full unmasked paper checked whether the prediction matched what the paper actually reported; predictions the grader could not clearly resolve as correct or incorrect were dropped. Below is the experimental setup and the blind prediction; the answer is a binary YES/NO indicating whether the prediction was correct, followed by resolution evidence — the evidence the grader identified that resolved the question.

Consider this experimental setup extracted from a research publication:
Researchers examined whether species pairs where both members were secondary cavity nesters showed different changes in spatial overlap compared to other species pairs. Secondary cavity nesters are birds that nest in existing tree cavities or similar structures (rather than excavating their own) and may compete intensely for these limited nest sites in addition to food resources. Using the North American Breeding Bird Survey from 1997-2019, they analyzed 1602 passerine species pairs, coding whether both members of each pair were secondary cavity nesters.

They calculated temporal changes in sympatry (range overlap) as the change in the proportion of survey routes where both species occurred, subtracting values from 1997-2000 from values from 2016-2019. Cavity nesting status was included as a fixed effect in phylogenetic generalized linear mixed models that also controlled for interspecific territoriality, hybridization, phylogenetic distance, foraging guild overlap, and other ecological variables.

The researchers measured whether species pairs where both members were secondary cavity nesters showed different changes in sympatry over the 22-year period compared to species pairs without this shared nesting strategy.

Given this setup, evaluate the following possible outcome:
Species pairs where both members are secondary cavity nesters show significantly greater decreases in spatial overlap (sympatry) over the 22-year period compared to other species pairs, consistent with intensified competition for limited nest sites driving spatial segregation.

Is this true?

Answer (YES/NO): NO